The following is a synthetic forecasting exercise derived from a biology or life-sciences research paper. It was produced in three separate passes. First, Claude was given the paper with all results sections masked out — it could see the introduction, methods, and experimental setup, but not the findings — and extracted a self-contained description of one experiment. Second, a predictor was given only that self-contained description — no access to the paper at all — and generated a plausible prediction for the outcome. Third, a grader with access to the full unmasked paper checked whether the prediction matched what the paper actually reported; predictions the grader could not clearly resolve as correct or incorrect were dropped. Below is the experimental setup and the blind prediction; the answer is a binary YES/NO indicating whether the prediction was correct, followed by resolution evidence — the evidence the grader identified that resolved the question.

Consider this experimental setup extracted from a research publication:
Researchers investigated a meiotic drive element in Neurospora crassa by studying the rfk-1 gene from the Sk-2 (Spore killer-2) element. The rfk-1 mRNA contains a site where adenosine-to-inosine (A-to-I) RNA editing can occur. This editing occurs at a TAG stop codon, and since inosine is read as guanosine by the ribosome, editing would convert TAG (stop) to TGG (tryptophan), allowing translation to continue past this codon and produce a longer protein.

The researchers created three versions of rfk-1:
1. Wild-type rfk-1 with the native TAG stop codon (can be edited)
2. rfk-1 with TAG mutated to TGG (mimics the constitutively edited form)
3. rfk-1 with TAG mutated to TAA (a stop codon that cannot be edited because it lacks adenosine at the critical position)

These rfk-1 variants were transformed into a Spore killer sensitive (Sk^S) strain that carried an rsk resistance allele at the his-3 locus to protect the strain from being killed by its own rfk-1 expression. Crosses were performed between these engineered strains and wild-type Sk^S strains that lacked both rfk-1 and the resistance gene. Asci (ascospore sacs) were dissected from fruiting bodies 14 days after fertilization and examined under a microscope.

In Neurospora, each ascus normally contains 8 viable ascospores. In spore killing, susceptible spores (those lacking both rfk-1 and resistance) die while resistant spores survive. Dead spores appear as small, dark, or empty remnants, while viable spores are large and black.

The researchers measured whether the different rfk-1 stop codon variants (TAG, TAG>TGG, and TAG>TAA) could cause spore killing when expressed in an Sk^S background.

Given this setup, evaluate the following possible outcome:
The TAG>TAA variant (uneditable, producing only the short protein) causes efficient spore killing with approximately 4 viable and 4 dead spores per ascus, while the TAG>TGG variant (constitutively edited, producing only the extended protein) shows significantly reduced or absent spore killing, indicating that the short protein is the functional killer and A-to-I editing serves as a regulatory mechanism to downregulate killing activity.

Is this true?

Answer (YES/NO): NO